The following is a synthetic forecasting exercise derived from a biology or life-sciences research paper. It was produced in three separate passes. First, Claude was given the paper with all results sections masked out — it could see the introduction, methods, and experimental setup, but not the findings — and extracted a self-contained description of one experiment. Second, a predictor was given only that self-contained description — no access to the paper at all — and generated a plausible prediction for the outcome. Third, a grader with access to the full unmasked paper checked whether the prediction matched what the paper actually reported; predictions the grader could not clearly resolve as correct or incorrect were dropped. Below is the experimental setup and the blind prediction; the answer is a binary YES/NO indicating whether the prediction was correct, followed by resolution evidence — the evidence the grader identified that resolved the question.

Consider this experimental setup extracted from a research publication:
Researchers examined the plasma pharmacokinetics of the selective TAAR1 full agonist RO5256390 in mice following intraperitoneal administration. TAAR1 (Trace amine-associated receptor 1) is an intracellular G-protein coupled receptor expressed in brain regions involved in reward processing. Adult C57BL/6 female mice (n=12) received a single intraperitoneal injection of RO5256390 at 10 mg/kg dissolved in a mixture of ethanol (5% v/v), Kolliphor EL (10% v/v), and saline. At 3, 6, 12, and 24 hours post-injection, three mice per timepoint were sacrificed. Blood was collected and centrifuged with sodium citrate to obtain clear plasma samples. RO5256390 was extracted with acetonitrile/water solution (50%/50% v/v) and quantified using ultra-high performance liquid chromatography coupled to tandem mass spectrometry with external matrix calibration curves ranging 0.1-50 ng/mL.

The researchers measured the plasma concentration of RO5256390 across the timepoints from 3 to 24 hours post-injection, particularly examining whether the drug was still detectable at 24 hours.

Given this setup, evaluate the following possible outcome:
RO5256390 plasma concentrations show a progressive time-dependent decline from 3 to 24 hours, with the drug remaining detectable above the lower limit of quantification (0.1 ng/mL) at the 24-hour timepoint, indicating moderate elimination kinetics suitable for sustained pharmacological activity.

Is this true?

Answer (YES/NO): NO